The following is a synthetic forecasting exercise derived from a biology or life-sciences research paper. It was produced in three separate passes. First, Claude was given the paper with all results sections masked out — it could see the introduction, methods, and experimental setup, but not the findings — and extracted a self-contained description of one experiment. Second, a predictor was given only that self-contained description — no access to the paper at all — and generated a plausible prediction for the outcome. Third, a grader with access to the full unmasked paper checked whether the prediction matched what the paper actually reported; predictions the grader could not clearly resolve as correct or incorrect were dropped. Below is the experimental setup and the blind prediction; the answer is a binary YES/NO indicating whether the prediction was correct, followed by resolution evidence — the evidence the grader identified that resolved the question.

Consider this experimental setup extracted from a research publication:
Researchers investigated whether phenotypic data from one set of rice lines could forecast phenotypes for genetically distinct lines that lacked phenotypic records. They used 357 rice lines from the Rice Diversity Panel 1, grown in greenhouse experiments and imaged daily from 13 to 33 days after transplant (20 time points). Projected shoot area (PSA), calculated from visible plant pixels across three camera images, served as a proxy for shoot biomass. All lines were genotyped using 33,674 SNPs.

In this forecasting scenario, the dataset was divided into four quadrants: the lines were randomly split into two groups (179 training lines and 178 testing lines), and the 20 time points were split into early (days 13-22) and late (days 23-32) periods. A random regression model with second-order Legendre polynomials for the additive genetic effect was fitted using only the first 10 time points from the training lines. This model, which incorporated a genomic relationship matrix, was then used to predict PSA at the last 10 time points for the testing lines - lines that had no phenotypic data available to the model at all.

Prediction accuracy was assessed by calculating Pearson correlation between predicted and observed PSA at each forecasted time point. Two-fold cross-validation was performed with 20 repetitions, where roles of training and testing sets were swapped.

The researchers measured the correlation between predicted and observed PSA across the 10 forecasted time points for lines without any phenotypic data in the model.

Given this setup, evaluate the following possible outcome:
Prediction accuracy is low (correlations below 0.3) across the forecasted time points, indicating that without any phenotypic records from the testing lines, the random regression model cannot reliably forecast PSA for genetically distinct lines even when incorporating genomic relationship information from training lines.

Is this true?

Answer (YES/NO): NO